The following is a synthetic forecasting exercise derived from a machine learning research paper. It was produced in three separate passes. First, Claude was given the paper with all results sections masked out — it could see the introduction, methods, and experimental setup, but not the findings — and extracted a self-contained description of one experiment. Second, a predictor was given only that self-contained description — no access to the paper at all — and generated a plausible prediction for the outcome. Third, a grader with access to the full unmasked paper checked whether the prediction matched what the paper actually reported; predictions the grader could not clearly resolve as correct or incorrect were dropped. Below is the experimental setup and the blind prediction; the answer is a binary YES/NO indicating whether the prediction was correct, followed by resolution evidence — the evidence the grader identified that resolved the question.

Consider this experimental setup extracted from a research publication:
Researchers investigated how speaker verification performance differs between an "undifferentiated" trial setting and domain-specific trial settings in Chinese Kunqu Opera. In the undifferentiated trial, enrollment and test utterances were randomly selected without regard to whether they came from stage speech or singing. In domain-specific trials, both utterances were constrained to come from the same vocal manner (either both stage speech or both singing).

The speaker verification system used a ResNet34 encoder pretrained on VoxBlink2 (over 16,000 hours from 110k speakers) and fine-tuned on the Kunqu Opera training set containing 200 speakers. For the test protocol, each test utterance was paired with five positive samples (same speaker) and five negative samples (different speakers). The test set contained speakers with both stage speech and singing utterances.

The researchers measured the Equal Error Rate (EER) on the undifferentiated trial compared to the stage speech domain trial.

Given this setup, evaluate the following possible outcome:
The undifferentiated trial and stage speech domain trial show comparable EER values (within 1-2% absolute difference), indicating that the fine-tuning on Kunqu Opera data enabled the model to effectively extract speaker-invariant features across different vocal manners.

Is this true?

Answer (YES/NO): YES